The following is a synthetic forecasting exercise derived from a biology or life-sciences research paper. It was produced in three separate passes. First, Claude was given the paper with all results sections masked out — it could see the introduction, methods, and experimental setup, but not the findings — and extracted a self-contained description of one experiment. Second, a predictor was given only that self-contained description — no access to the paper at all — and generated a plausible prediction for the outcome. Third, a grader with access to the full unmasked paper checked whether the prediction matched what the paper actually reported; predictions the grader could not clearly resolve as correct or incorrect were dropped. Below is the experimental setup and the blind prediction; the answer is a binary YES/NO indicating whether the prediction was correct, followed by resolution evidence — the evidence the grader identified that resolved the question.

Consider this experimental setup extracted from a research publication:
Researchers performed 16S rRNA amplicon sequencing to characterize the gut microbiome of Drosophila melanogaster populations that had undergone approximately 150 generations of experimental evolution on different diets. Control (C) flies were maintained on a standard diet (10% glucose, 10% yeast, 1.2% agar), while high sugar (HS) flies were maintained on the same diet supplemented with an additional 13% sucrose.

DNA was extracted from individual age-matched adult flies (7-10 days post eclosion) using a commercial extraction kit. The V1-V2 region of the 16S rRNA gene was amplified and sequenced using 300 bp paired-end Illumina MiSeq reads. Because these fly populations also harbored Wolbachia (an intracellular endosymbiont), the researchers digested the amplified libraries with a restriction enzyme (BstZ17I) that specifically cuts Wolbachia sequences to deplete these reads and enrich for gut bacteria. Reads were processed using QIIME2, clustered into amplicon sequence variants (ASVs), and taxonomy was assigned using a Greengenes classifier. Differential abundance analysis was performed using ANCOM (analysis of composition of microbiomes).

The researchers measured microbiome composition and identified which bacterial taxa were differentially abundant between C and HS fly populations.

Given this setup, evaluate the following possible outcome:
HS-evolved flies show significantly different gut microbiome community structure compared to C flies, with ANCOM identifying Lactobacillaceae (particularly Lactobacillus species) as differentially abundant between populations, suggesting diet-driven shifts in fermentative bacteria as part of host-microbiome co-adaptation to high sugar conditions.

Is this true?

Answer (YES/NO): NO